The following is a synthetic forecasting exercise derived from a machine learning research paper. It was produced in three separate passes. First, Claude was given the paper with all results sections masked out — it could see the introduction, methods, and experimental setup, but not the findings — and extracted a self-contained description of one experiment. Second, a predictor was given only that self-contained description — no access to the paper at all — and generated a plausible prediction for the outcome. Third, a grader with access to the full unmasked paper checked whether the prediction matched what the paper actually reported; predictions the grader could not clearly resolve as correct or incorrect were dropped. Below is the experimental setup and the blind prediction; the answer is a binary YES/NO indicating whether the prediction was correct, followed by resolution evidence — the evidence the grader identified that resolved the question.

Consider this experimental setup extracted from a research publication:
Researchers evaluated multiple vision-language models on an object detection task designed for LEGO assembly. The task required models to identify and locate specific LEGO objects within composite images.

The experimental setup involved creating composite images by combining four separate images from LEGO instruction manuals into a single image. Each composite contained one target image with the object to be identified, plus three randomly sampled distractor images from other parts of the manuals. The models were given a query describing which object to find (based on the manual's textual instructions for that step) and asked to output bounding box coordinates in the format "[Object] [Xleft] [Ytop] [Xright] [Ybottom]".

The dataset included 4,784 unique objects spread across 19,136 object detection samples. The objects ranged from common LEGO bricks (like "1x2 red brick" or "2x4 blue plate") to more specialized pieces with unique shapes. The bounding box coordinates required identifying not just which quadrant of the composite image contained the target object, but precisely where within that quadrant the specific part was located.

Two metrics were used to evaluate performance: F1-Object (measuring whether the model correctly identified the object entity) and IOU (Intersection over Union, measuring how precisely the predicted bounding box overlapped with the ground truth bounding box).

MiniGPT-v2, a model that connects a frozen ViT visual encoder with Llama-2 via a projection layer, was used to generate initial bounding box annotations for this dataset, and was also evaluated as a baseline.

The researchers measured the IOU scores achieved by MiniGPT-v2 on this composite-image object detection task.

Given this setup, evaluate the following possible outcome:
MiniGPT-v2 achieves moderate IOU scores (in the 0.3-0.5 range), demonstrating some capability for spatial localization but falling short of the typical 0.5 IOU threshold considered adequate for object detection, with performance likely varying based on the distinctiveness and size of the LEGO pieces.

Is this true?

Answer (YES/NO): NO